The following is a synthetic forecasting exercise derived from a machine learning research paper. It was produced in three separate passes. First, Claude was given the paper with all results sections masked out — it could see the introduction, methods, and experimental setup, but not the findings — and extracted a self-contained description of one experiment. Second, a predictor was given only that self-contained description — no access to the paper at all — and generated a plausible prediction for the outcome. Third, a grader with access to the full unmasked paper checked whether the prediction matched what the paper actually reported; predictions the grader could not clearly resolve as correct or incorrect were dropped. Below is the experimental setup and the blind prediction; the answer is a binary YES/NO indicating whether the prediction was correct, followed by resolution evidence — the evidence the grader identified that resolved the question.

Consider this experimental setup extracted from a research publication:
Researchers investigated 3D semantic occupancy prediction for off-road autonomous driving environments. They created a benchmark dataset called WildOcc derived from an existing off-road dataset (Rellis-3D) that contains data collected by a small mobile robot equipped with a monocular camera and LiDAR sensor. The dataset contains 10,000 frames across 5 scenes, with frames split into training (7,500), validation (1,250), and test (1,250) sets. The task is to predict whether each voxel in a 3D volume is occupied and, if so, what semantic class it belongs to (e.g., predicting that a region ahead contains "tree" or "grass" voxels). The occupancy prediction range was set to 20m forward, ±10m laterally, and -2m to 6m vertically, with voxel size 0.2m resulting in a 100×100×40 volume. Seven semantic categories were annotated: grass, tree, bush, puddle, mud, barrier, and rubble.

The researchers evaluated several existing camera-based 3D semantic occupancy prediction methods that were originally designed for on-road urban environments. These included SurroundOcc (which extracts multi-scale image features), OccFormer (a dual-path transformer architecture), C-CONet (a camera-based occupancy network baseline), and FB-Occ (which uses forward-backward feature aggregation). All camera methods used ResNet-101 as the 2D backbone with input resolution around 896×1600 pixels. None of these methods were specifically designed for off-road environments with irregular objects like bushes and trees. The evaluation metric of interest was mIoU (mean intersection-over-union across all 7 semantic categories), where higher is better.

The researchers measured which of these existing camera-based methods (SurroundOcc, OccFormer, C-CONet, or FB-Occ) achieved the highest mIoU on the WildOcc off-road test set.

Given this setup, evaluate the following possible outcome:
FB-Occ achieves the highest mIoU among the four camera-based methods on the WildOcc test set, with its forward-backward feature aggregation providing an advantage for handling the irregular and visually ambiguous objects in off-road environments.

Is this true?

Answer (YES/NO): YES